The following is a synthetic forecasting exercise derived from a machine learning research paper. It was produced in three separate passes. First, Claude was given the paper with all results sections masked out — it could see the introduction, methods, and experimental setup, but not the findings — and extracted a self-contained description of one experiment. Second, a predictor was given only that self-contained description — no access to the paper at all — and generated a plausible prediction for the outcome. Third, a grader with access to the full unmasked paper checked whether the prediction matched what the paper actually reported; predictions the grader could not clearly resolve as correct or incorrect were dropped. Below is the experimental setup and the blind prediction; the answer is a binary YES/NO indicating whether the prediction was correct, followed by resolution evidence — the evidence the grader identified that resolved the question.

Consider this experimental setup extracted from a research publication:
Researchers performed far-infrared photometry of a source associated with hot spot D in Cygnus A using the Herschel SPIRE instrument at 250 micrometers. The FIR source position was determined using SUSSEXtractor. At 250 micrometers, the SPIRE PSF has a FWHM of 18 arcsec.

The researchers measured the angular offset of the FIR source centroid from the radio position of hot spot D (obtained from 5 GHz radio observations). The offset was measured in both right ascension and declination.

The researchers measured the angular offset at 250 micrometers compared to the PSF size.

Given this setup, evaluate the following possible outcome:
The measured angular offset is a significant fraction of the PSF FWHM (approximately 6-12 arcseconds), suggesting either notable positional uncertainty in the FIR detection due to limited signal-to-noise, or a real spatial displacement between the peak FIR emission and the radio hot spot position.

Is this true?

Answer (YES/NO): NO